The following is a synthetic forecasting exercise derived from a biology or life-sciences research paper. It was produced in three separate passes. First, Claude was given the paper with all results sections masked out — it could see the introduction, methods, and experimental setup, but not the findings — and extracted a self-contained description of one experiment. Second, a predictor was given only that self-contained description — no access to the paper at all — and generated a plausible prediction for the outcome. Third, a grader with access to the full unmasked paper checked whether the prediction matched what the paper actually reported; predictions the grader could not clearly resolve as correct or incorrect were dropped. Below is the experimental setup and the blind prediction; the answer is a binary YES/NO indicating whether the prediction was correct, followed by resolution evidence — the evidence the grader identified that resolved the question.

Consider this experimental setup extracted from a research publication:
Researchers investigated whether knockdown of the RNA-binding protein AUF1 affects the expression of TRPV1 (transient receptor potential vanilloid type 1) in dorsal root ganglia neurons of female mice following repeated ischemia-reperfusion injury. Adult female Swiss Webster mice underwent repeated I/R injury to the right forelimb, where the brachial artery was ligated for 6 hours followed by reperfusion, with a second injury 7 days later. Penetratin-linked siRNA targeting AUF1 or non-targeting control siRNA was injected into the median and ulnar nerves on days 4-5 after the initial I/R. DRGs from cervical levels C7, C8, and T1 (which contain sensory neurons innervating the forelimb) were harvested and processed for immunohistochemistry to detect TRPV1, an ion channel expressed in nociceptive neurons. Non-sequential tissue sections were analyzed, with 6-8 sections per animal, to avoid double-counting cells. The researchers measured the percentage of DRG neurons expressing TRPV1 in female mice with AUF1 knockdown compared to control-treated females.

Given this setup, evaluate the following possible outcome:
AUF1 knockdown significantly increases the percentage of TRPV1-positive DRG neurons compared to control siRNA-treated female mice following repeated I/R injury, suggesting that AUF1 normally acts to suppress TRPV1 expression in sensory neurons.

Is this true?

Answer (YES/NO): NO